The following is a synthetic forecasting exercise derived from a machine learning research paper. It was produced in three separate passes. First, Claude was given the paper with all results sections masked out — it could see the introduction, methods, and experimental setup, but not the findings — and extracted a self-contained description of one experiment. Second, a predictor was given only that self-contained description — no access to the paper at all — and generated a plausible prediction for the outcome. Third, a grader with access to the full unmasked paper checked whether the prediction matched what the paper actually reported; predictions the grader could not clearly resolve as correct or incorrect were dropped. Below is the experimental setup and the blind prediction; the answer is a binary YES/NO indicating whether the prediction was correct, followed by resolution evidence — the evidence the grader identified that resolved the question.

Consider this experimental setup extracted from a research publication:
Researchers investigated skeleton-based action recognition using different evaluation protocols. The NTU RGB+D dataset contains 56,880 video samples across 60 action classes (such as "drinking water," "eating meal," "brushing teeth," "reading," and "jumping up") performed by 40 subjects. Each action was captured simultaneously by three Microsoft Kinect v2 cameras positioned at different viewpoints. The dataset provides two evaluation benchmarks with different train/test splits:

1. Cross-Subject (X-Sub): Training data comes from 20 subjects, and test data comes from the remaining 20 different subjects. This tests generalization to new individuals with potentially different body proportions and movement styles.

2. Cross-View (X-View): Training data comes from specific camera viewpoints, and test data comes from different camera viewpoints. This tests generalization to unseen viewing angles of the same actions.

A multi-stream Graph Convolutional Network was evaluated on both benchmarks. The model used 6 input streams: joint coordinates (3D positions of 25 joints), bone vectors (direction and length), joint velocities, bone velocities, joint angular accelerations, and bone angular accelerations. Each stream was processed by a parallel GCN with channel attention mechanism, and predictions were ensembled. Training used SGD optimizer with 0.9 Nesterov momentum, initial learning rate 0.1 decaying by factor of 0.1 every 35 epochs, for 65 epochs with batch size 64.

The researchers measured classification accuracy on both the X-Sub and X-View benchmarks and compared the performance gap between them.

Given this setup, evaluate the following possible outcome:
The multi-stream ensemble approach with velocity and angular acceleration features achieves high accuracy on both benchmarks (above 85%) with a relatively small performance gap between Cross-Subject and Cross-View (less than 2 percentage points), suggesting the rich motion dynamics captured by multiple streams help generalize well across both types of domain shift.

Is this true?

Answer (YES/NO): NO